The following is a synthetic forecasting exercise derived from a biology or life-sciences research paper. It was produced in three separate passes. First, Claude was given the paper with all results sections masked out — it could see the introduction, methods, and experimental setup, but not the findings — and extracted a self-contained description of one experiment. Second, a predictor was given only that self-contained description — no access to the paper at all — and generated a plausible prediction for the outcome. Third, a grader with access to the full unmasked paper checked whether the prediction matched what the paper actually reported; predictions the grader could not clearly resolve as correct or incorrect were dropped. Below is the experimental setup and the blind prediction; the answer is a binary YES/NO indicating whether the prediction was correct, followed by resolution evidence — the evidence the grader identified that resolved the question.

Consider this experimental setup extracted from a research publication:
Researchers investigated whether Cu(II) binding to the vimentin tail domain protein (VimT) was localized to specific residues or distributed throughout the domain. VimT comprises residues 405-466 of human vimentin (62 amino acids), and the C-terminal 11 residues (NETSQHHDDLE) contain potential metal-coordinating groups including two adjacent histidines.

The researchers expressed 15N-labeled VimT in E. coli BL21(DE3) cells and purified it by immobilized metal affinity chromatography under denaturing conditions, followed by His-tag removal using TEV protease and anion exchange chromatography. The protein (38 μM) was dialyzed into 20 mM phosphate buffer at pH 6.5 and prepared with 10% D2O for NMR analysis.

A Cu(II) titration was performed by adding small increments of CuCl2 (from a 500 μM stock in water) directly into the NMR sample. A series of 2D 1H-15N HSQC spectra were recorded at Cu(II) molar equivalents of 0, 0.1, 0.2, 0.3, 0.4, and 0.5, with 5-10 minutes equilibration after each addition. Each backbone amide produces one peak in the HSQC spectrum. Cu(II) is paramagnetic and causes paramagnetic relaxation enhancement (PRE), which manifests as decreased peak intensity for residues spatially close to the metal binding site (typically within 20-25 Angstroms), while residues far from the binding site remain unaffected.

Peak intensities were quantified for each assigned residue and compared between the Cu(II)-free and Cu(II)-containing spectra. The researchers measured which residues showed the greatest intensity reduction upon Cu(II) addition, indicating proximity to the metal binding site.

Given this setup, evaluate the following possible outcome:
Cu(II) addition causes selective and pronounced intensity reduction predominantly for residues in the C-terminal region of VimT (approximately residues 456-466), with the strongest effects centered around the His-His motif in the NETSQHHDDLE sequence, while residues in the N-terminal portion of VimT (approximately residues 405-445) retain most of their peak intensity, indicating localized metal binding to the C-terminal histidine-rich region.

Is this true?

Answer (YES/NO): NO